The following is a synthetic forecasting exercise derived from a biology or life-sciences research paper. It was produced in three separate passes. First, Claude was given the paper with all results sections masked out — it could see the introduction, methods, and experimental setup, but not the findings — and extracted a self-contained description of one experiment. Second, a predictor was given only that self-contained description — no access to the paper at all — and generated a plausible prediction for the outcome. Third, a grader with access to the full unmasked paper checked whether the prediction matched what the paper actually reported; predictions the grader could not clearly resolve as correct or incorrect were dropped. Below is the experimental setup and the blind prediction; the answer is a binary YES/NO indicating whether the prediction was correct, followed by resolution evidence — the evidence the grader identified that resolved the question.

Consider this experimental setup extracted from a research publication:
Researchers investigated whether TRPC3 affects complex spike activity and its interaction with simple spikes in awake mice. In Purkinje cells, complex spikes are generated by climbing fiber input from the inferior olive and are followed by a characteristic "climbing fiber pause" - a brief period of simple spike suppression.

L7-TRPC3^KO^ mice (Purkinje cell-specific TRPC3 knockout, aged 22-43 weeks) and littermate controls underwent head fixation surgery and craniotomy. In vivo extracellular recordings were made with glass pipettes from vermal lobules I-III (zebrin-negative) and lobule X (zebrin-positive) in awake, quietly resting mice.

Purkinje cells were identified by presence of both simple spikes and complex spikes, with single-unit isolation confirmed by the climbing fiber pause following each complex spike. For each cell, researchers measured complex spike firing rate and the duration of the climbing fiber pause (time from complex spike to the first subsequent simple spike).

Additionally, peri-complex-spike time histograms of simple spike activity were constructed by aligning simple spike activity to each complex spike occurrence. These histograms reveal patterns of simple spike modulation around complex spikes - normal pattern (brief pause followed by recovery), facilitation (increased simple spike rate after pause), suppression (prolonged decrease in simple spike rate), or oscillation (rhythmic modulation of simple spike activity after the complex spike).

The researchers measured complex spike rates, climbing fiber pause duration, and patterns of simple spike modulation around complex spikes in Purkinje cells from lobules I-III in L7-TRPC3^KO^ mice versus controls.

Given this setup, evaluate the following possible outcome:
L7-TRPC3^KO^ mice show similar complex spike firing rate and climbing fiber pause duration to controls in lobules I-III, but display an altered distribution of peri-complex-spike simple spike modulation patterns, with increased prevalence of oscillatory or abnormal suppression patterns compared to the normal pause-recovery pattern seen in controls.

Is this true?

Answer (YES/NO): NO